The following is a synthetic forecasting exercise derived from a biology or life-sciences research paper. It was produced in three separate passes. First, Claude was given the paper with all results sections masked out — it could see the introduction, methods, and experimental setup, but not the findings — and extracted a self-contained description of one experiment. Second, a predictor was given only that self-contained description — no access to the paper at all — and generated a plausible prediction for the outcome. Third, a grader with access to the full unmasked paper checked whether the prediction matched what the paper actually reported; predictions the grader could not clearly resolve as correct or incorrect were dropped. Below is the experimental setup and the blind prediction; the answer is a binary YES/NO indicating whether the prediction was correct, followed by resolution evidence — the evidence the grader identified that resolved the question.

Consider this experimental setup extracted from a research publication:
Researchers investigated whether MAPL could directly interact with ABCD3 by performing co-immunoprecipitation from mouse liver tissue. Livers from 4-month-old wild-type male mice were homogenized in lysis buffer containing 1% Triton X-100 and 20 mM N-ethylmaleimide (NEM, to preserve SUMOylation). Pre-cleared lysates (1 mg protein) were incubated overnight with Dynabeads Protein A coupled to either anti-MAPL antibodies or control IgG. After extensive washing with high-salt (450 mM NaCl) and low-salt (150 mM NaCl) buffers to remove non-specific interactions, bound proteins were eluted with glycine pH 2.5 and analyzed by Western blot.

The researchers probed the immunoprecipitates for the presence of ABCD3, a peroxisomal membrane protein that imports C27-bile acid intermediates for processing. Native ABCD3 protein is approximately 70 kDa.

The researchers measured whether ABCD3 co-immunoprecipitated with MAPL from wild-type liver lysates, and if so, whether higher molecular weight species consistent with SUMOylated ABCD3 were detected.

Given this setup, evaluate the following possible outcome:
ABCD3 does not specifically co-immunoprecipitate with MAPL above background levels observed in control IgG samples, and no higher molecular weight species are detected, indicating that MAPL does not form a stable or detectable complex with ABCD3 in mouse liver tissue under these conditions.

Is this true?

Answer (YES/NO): NO